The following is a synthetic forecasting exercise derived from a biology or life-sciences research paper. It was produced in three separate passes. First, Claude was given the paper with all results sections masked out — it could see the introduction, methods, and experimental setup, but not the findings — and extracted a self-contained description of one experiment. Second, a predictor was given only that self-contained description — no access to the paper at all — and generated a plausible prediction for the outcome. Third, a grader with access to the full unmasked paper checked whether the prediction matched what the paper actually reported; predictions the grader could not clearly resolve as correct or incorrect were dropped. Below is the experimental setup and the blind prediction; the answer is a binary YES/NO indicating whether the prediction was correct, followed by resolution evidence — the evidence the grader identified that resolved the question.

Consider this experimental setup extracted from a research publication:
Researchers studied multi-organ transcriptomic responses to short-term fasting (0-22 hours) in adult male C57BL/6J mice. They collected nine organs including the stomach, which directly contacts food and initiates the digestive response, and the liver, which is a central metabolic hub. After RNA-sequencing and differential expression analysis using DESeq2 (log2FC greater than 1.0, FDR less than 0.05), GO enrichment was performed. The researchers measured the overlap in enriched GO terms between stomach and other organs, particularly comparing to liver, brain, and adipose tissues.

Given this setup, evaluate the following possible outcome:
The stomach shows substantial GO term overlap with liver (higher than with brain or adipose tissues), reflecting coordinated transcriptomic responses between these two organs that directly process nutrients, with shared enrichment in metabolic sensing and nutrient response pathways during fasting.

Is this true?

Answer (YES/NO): NO